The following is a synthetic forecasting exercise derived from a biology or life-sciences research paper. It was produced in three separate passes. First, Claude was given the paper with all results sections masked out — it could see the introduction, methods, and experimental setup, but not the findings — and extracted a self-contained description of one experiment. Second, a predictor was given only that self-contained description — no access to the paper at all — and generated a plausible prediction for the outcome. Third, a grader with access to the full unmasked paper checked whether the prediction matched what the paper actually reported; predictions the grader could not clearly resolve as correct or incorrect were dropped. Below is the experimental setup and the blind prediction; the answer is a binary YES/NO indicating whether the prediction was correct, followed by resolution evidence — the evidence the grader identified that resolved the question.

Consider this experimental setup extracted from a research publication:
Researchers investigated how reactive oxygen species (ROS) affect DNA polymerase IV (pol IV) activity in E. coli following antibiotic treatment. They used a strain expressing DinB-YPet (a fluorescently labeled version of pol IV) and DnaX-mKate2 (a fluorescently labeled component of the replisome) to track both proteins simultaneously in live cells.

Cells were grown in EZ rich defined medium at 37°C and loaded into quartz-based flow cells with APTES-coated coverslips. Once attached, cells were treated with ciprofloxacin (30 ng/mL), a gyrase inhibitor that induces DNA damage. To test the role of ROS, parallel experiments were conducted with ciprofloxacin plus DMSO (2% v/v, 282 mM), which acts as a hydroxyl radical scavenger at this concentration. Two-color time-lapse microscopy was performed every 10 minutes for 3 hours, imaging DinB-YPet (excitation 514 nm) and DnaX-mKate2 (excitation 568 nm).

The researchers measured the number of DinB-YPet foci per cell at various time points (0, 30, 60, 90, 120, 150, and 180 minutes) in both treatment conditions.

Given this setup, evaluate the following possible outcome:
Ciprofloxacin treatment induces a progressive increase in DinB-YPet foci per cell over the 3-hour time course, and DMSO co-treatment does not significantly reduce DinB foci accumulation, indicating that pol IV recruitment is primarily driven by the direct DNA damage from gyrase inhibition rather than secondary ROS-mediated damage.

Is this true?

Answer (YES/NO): NO